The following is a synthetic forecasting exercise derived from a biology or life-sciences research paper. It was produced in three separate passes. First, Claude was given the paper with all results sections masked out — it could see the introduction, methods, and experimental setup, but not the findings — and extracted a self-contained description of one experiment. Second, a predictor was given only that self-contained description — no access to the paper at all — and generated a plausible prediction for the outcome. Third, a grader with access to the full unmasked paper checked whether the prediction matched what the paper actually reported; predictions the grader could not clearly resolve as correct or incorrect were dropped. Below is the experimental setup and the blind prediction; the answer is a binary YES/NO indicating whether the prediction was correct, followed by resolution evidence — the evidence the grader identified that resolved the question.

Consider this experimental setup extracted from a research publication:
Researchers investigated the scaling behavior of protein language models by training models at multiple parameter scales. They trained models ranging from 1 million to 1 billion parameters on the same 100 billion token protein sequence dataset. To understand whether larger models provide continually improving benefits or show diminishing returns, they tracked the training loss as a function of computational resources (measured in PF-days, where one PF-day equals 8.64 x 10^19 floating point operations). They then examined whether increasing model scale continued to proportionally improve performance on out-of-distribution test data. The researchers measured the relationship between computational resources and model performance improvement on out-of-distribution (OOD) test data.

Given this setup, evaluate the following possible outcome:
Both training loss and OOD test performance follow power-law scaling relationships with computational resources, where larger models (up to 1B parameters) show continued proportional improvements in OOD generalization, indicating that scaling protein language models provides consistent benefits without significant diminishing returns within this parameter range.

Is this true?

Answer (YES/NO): NO